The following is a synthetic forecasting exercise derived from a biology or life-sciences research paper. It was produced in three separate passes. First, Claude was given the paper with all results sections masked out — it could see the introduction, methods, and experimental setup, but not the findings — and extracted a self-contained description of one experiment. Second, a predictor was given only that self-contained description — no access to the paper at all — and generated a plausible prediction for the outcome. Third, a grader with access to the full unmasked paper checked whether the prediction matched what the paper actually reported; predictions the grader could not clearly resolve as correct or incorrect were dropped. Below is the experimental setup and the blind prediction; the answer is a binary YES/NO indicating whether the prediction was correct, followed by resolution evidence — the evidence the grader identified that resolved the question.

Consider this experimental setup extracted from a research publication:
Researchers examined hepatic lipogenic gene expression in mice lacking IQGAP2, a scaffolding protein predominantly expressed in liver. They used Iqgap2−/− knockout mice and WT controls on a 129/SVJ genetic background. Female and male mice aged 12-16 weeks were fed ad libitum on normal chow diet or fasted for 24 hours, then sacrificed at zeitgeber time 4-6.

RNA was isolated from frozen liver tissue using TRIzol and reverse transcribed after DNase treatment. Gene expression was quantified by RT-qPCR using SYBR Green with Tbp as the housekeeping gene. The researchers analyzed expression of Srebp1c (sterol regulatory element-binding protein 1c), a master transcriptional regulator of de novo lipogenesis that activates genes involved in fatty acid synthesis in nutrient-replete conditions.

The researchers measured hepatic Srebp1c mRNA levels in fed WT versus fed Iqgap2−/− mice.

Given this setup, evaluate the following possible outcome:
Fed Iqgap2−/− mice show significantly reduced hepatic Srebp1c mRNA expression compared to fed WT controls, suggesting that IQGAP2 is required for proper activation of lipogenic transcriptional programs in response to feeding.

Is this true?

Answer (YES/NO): YES